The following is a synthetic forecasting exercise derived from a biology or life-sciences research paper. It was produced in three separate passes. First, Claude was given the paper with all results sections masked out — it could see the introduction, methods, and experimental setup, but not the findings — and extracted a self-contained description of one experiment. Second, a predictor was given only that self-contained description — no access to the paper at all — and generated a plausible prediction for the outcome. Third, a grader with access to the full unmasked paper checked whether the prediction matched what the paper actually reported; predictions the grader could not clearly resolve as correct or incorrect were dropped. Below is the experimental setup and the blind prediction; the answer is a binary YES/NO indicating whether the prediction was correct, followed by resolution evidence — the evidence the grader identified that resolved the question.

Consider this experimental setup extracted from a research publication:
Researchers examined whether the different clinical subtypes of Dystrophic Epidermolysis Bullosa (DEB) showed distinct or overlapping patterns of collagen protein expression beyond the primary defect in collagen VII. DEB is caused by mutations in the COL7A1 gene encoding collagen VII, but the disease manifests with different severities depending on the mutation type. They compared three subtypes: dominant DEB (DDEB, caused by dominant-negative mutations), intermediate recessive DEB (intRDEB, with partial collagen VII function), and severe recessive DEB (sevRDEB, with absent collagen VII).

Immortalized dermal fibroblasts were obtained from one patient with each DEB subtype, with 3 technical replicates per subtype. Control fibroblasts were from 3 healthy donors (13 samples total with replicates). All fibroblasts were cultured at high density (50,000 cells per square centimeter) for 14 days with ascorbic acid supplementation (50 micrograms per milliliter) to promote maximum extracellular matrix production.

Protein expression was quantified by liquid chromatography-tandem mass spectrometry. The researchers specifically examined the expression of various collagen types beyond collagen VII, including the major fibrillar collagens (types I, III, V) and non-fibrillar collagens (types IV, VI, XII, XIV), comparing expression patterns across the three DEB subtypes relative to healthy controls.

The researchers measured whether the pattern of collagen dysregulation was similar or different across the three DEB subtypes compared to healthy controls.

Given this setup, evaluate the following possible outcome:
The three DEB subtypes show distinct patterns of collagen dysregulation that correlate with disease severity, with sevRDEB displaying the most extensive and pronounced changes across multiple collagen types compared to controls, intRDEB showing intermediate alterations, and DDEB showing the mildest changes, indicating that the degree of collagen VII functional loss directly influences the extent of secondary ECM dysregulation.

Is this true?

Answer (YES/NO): NO